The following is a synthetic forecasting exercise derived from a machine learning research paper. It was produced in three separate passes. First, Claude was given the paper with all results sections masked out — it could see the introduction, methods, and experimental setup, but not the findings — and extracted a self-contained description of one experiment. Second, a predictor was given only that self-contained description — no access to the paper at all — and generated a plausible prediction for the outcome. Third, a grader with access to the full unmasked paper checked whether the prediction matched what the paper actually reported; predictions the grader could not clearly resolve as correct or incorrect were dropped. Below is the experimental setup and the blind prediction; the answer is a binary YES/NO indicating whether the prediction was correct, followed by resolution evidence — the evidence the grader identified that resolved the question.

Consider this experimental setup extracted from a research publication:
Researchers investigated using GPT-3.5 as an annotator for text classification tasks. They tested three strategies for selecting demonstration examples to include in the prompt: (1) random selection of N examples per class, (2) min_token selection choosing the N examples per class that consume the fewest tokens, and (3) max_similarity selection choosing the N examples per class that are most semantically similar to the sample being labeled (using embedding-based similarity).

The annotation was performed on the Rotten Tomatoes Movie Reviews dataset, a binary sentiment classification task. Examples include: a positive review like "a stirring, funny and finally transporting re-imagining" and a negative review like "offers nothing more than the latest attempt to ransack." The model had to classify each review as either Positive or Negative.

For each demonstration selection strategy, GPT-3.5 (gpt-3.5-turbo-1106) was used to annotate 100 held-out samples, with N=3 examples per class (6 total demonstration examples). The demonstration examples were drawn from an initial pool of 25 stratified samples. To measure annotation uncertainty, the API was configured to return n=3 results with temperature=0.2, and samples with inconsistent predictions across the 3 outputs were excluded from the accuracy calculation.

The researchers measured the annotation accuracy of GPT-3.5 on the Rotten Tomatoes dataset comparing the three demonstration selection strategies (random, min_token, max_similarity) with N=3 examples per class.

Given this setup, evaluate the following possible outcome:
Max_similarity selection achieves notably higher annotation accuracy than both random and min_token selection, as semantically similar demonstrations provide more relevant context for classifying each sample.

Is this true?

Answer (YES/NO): NO